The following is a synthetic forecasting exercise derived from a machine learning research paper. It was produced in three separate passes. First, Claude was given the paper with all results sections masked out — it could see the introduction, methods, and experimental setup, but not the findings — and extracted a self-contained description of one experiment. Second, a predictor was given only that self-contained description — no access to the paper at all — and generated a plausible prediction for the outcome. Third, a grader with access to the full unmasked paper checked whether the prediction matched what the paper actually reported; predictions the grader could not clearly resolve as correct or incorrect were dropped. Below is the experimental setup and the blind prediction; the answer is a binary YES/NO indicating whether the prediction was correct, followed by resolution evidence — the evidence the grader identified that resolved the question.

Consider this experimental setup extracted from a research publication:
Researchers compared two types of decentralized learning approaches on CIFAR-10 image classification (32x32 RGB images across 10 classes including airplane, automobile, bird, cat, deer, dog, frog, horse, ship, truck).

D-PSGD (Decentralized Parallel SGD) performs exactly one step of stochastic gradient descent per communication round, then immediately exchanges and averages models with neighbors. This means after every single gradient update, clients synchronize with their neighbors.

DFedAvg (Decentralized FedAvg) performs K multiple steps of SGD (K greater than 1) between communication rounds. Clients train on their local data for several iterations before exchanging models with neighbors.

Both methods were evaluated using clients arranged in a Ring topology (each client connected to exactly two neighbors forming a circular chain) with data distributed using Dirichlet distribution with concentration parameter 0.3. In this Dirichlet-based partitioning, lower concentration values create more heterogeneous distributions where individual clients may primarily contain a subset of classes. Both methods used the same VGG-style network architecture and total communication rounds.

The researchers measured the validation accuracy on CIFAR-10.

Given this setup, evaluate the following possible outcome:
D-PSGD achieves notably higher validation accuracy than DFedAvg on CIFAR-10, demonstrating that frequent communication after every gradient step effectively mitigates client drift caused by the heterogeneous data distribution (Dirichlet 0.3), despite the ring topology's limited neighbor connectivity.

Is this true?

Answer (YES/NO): NO